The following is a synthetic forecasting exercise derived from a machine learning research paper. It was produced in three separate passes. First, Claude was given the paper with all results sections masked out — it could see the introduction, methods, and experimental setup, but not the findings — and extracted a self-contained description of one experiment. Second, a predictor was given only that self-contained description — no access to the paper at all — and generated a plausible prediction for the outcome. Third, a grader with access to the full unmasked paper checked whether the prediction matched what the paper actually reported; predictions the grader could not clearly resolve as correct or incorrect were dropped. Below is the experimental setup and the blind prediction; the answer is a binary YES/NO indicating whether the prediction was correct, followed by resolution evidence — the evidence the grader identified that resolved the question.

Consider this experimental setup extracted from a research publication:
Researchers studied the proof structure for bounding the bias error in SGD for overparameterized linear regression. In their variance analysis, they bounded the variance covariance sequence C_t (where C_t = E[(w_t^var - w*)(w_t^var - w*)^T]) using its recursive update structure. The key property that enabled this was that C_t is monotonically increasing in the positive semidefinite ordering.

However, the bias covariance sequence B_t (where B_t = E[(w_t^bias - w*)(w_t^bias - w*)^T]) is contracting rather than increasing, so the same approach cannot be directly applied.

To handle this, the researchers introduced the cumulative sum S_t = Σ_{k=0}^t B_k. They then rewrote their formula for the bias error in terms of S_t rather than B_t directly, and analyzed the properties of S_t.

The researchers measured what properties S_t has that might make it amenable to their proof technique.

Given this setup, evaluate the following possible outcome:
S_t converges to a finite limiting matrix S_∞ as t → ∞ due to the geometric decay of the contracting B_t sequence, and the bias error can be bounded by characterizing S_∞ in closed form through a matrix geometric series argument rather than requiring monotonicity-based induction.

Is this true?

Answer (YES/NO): NO